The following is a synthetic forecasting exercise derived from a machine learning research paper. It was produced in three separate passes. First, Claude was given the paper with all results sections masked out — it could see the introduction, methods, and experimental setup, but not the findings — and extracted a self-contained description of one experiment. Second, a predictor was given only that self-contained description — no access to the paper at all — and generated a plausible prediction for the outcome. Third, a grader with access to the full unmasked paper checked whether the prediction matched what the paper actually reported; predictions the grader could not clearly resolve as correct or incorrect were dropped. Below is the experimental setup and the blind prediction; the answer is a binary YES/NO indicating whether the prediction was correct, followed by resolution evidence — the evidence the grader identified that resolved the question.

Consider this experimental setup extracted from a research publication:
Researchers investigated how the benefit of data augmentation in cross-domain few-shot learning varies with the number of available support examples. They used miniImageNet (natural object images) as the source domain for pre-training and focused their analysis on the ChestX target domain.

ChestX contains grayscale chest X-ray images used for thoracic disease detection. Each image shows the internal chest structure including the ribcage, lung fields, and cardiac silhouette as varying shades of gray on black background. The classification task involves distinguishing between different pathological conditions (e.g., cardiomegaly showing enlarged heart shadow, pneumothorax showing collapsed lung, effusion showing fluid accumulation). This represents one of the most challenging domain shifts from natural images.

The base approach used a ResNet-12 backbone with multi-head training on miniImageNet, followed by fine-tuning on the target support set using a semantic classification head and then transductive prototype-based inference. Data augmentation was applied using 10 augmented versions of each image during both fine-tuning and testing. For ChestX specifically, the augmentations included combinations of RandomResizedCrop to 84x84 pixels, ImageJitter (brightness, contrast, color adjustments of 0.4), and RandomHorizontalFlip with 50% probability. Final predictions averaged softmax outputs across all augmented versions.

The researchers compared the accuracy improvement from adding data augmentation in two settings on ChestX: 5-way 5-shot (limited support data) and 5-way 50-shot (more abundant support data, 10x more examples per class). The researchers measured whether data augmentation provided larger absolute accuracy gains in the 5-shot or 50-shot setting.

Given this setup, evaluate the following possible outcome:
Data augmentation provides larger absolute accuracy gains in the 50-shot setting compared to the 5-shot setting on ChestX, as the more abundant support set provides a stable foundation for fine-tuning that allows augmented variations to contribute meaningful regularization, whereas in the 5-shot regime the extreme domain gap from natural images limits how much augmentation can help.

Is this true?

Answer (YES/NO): YES